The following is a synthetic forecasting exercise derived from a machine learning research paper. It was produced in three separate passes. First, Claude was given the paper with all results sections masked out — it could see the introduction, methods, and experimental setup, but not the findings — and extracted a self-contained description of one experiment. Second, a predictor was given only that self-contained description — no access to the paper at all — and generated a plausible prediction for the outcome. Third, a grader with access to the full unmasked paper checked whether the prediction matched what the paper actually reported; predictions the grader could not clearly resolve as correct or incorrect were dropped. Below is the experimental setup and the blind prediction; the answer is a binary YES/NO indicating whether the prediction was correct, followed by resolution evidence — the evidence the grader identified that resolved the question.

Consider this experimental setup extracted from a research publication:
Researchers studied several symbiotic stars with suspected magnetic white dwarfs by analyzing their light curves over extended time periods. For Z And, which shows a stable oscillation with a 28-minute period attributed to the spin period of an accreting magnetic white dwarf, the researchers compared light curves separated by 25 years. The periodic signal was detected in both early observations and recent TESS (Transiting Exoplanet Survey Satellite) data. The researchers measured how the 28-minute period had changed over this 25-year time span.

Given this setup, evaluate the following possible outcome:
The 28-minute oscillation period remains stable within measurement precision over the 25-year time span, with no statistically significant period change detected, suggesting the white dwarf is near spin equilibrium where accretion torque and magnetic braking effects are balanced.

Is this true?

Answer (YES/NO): NO